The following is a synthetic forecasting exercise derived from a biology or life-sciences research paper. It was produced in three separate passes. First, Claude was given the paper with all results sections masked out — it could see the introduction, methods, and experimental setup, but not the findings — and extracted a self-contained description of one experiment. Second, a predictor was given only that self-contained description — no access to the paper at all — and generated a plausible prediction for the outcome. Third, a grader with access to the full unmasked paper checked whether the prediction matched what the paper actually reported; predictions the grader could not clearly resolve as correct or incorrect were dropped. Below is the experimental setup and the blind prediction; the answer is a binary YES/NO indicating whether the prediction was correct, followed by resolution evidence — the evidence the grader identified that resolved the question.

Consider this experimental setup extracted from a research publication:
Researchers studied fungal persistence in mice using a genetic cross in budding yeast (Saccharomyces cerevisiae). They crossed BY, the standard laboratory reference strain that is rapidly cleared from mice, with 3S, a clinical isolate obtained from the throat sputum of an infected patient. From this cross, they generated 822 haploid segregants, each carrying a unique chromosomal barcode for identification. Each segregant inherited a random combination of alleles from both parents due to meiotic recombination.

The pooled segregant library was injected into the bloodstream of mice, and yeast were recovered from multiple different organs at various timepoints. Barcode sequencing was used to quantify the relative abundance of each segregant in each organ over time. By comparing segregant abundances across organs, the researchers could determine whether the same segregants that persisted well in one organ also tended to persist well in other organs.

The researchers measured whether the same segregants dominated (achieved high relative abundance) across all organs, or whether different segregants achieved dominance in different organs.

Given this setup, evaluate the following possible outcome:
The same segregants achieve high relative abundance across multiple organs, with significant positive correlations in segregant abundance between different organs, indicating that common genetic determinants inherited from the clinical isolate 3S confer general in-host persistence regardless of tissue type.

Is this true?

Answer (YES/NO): NO